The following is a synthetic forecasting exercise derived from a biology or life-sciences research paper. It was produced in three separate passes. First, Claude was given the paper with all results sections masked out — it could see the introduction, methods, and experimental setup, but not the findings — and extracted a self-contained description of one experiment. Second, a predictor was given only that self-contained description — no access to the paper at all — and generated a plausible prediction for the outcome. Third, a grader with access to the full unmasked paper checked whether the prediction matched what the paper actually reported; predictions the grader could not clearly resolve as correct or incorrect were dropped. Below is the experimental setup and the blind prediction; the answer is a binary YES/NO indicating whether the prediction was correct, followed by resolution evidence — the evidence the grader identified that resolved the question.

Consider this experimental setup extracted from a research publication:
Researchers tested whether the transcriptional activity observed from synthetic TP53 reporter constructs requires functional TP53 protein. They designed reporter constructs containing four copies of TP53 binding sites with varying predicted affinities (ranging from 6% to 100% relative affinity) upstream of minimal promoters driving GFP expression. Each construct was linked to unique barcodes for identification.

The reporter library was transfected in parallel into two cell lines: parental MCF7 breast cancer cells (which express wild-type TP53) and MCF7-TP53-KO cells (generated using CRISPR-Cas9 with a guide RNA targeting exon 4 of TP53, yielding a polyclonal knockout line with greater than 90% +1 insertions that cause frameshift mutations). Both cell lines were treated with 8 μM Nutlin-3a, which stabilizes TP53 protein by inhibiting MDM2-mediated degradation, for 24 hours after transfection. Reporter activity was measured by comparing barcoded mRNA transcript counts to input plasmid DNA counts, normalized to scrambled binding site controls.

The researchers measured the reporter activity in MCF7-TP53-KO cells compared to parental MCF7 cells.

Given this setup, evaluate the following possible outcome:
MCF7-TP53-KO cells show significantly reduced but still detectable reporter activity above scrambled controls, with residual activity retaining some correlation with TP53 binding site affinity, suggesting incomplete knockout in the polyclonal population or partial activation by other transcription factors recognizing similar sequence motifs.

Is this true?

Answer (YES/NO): YES